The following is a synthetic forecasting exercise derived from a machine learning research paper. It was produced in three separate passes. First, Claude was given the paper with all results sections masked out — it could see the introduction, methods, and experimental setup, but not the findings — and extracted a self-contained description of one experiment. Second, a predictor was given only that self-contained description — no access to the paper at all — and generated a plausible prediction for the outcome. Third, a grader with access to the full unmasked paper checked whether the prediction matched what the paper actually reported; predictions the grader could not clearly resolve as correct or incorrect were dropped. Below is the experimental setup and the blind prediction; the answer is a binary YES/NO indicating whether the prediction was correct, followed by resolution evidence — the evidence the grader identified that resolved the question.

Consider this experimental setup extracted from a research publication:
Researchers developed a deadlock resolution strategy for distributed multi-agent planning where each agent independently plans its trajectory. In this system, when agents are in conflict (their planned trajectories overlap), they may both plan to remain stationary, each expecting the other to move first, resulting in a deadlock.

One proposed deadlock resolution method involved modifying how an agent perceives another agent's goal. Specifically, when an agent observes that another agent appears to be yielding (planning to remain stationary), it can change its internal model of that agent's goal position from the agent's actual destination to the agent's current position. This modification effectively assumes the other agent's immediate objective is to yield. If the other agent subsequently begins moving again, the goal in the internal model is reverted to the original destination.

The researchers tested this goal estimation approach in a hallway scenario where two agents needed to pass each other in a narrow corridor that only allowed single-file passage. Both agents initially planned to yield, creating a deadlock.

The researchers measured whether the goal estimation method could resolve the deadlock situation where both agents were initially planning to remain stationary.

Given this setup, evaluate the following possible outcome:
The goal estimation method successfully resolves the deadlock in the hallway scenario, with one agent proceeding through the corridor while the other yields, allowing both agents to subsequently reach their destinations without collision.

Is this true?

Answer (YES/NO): YES